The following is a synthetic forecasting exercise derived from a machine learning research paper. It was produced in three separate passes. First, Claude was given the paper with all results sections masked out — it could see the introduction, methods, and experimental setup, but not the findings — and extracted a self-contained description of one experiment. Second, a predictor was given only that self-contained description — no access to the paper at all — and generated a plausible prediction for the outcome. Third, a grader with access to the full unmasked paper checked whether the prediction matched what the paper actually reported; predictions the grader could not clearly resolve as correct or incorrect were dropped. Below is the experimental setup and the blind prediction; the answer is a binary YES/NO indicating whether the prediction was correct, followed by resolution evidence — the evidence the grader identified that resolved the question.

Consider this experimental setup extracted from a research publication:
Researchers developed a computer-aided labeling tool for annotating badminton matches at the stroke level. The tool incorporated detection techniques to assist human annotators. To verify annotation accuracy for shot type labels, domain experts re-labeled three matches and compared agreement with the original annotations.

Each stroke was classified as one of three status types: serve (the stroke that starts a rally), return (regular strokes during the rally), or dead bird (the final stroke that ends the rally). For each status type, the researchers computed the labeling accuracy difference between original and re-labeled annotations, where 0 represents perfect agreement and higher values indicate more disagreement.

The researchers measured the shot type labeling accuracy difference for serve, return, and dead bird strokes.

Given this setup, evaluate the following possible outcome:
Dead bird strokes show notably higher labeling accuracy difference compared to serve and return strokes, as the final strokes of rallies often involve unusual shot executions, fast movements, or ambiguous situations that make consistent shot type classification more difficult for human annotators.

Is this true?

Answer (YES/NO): YES